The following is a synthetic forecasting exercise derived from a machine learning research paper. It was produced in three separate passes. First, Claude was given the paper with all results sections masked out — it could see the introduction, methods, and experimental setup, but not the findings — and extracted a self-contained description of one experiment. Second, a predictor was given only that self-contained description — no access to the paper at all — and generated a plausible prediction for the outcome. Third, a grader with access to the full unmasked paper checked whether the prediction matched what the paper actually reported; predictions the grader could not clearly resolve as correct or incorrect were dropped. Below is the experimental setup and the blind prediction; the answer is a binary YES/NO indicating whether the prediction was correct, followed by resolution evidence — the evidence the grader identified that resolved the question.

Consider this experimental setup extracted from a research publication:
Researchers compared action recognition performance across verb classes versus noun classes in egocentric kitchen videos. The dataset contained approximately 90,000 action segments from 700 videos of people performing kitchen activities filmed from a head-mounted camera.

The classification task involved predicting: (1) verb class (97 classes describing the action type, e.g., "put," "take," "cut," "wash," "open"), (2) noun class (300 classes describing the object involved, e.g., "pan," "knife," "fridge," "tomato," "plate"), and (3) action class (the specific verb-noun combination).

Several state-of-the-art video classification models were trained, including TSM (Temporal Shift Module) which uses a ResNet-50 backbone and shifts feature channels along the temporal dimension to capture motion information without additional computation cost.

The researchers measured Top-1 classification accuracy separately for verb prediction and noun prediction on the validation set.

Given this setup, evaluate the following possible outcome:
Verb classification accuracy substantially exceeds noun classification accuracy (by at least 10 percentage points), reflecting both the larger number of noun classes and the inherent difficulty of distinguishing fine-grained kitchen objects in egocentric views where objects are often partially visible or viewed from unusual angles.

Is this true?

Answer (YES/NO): YES